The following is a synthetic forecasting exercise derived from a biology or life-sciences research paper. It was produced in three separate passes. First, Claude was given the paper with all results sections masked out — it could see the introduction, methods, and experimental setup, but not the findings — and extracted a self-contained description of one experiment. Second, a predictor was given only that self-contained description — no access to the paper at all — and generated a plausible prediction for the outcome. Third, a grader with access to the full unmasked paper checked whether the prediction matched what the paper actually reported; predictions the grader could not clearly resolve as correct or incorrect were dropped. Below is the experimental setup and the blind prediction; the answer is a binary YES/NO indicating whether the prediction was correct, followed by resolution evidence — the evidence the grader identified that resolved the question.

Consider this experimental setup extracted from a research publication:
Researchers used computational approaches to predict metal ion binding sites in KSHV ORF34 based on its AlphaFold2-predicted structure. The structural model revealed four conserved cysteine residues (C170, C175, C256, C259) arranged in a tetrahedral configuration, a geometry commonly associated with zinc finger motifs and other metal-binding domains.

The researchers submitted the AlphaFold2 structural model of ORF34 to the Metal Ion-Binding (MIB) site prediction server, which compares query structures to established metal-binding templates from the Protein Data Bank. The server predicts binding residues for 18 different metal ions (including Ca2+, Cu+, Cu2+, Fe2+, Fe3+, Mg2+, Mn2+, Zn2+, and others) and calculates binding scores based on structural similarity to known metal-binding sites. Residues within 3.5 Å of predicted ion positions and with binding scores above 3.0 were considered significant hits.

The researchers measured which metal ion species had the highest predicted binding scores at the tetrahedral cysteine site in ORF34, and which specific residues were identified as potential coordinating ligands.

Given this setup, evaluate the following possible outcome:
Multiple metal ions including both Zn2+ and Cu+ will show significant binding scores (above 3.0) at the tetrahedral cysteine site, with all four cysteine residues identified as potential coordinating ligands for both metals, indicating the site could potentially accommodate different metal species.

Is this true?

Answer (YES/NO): NO